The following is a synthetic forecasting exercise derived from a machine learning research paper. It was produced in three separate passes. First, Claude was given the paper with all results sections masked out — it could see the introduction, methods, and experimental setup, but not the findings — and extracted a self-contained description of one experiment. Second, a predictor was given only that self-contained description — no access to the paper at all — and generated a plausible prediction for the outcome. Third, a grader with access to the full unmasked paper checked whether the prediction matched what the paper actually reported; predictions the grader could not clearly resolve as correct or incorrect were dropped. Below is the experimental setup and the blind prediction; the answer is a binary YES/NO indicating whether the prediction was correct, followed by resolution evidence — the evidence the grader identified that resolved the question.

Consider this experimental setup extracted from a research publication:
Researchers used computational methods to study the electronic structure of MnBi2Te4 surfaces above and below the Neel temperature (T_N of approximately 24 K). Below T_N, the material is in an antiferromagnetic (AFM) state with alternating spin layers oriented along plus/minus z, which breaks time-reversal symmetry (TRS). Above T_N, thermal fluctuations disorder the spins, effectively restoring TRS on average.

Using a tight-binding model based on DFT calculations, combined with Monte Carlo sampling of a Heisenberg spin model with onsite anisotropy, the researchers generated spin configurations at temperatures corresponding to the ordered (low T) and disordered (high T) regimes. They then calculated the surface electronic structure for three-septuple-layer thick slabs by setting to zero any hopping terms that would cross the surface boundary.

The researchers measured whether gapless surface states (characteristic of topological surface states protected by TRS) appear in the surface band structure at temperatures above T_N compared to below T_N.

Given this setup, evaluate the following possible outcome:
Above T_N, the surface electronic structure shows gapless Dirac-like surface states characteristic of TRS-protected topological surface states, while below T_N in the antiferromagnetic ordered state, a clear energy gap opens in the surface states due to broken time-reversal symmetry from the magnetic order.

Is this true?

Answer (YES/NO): YES